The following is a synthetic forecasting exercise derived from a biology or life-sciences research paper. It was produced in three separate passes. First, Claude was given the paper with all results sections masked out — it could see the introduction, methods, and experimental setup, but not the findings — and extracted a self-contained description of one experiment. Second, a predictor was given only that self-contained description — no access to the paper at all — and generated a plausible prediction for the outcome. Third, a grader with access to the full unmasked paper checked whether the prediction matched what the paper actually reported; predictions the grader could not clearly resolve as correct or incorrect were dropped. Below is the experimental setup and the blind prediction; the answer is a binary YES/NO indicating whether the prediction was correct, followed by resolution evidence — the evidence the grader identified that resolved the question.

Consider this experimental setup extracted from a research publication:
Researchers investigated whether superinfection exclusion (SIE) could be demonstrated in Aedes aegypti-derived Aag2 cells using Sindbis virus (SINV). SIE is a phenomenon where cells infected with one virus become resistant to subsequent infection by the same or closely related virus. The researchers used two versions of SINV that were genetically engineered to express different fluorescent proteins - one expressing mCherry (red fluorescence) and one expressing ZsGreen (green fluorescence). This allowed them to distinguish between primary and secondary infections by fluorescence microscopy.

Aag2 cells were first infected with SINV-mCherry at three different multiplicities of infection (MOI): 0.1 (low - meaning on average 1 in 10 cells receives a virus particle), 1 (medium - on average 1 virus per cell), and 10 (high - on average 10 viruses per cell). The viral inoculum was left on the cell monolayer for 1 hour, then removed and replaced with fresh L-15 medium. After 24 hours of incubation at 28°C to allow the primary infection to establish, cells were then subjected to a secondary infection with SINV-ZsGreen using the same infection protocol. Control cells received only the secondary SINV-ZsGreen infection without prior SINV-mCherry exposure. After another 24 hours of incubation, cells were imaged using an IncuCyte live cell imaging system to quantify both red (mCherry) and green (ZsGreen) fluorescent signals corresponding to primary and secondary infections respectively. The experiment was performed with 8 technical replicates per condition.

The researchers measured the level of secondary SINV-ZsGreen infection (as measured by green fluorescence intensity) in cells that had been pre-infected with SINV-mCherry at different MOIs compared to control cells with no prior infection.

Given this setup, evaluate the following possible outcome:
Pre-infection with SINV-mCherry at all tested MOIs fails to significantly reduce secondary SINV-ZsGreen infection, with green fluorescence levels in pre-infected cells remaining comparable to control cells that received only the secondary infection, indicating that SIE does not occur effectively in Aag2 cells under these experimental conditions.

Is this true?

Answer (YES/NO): NO